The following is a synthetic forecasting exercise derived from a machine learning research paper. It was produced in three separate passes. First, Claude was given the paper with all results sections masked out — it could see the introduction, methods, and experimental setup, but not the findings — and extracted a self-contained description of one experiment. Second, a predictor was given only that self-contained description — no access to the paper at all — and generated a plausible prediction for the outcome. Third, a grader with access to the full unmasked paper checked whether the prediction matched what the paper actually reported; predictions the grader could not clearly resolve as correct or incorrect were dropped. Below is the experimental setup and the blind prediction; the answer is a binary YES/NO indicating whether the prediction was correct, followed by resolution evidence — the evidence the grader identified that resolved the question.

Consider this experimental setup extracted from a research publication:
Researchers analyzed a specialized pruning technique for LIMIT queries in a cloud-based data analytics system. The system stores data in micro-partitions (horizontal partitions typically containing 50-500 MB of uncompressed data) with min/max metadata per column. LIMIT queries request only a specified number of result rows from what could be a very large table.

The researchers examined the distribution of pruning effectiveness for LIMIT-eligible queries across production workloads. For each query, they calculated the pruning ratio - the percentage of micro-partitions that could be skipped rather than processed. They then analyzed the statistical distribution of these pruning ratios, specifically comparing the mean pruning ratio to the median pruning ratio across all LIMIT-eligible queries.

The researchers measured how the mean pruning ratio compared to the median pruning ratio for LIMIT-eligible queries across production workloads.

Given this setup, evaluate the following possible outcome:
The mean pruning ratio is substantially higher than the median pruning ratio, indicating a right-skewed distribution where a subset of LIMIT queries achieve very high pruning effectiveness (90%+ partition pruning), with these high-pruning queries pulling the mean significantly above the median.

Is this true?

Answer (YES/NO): YES